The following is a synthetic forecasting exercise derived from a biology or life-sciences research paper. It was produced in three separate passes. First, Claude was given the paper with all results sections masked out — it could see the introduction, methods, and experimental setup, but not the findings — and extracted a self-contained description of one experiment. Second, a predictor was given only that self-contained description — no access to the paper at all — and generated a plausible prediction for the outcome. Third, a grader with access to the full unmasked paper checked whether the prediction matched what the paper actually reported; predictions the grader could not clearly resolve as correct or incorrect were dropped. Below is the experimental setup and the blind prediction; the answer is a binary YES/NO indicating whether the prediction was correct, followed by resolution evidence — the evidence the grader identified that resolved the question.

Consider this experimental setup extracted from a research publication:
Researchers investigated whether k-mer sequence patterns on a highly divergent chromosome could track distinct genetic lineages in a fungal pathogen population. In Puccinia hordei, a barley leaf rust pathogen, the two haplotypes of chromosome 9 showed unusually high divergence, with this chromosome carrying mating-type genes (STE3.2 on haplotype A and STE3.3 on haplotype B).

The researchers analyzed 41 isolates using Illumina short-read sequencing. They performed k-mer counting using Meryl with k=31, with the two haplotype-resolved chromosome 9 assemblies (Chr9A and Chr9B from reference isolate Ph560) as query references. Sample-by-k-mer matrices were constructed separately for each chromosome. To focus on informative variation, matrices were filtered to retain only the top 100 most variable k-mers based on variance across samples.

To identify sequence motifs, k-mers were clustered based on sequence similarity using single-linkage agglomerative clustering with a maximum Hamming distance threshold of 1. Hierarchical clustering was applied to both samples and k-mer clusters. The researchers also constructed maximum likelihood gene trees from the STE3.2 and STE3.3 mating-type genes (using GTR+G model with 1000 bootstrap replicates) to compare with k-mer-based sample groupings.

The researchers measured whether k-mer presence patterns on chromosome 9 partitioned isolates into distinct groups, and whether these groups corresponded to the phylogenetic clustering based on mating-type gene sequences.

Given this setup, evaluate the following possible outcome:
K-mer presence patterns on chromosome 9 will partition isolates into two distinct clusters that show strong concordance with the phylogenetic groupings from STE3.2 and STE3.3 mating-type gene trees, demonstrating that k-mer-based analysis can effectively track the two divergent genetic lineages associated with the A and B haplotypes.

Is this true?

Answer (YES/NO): YES